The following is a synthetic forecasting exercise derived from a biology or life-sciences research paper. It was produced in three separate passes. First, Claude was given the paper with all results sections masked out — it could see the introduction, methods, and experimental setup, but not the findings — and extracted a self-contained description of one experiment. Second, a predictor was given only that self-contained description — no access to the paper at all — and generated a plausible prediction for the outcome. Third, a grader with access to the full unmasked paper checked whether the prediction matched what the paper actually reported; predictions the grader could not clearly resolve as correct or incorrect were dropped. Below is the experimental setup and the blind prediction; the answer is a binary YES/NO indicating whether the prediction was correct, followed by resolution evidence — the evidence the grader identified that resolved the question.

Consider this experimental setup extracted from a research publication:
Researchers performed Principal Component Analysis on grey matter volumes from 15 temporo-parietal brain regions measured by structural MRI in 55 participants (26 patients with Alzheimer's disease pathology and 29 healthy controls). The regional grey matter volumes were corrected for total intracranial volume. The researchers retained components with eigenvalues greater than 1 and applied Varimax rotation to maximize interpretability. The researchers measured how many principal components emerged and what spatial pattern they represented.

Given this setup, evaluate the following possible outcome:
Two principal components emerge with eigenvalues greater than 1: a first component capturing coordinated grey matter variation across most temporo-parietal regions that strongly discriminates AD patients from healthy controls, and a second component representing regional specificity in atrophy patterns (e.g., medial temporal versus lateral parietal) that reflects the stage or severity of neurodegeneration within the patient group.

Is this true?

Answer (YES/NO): NO